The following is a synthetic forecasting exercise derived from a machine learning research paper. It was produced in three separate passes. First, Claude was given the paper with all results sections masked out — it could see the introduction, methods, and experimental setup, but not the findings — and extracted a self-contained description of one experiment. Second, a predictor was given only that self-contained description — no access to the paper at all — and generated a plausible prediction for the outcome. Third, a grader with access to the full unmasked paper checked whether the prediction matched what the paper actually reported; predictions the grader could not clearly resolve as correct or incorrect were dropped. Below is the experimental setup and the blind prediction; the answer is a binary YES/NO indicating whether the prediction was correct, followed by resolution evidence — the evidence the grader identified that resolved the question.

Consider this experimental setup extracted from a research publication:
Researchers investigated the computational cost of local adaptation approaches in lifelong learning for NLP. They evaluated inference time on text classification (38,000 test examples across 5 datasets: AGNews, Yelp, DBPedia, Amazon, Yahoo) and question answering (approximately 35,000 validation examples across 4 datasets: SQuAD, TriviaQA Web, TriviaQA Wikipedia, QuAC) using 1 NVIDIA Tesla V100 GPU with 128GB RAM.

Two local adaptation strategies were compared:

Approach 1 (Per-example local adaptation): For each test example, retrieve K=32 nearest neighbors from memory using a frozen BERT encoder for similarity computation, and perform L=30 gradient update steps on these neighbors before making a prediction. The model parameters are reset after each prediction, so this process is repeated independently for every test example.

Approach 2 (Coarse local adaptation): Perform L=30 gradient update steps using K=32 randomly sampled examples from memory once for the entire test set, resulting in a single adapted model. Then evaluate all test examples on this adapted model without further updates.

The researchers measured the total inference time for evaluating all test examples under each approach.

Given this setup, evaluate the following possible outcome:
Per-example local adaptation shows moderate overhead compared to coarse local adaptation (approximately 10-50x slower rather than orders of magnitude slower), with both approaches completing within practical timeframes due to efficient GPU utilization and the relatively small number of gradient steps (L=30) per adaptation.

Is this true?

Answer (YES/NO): NO